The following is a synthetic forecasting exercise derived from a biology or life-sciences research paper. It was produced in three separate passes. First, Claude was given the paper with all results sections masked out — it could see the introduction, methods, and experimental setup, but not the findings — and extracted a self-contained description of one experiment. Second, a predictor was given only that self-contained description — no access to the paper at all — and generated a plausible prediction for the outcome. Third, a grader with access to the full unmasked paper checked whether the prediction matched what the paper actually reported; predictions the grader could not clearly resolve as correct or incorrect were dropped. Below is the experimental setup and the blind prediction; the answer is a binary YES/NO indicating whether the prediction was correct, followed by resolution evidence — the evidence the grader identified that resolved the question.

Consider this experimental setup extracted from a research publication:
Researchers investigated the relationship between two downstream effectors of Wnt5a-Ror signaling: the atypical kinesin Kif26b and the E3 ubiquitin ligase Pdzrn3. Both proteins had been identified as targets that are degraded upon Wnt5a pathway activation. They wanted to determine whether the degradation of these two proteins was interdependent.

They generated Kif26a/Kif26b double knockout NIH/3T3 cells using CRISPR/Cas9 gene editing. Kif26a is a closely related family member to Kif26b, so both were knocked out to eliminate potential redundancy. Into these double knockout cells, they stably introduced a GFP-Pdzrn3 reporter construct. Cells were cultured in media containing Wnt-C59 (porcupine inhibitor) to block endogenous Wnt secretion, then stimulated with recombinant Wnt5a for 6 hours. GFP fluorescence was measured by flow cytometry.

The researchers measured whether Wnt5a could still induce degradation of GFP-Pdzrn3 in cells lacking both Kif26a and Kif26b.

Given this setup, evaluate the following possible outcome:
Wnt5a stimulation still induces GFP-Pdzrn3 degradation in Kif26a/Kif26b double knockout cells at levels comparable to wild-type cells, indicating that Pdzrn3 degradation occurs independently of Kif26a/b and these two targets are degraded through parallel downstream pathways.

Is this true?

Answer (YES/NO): NO